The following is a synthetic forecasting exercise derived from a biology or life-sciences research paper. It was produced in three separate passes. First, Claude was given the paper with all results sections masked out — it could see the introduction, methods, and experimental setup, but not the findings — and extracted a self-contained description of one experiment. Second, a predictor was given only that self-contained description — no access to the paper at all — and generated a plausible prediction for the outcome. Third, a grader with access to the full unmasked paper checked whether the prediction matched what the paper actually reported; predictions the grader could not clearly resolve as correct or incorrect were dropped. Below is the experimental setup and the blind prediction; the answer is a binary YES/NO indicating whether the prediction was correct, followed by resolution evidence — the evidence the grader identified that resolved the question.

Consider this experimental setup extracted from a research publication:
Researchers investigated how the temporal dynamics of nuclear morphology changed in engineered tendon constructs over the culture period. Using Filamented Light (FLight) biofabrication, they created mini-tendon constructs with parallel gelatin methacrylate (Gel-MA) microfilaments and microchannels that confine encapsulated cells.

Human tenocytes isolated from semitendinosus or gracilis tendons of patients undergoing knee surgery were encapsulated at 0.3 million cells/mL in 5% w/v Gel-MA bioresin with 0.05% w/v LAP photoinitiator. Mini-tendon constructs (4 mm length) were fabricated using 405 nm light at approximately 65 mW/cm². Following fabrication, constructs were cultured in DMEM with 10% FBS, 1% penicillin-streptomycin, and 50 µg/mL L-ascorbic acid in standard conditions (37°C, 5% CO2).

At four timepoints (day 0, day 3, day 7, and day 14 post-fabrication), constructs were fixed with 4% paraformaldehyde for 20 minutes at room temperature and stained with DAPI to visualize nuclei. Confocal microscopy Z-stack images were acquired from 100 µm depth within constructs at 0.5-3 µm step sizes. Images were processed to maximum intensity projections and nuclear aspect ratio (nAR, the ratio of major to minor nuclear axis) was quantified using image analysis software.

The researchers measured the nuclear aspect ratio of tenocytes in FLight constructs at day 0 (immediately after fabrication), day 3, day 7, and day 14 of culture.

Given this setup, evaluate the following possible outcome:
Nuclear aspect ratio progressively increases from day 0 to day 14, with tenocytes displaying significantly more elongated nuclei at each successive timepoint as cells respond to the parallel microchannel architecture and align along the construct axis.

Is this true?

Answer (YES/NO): YES